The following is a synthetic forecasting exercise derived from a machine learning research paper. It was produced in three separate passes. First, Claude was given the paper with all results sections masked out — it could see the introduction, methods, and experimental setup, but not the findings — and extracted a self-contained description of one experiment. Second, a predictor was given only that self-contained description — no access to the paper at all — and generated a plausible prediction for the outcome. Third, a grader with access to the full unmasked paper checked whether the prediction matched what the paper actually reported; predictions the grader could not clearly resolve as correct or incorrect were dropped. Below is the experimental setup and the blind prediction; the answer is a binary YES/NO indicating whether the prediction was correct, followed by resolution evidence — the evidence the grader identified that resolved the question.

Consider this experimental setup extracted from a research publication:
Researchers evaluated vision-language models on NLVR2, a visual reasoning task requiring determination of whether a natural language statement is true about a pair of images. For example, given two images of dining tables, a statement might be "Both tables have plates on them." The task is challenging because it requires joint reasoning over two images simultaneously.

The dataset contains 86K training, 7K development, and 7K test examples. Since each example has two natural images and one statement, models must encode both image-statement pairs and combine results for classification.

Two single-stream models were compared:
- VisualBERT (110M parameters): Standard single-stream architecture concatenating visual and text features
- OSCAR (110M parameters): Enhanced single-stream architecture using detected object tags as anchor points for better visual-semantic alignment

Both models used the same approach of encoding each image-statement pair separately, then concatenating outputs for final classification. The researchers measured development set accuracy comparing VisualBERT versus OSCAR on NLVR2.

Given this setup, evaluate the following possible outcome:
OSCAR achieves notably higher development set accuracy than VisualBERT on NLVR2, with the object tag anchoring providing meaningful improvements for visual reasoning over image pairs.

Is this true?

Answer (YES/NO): YES